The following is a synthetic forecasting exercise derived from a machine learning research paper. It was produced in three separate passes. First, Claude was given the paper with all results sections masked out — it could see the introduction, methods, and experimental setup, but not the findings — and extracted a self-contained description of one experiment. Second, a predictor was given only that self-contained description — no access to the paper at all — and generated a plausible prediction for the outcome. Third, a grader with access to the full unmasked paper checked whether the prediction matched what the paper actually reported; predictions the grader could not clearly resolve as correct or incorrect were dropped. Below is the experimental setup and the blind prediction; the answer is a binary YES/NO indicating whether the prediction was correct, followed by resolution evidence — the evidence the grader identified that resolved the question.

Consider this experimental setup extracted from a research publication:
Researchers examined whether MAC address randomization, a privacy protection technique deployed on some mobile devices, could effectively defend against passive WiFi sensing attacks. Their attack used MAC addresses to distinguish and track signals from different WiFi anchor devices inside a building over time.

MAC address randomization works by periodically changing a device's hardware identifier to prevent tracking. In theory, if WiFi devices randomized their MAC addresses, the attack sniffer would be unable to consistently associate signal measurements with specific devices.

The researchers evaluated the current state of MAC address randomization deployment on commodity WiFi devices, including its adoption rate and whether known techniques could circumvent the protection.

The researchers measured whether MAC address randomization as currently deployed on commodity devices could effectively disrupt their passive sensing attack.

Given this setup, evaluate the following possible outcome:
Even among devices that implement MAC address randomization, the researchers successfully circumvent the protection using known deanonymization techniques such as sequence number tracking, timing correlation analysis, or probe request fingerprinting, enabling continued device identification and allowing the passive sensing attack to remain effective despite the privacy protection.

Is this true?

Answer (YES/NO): NO